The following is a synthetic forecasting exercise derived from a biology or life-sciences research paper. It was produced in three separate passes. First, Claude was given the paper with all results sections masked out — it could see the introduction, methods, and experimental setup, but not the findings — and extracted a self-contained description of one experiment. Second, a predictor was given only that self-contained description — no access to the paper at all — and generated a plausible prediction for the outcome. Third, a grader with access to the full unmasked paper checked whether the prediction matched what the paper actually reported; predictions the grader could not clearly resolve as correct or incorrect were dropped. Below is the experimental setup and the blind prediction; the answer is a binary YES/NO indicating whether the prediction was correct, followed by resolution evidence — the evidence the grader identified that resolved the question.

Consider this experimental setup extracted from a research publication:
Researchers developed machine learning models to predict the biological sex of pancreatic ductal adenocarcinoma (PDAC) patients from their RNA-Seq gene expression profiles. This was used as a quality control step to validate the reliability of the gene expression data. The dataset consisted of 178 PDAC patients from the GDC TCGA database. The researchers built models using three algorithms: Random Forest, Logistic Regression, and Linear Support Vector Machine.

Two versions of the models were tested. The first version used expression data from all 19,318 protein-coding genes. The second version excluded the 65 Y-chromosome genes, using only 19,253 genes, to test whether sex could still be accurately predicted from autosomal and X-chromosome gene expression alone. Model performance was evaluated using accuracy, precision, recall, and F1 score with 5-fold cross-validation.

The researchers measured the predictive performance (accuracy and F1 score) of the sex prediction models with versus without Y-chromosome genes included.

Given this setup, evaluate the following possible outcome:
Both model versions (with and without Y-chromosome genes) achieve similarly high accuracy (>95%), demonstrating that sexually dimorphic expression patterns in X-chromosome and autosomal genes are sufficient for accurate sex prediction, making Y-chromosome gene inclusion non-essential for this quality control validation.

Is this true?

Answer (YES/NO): NO